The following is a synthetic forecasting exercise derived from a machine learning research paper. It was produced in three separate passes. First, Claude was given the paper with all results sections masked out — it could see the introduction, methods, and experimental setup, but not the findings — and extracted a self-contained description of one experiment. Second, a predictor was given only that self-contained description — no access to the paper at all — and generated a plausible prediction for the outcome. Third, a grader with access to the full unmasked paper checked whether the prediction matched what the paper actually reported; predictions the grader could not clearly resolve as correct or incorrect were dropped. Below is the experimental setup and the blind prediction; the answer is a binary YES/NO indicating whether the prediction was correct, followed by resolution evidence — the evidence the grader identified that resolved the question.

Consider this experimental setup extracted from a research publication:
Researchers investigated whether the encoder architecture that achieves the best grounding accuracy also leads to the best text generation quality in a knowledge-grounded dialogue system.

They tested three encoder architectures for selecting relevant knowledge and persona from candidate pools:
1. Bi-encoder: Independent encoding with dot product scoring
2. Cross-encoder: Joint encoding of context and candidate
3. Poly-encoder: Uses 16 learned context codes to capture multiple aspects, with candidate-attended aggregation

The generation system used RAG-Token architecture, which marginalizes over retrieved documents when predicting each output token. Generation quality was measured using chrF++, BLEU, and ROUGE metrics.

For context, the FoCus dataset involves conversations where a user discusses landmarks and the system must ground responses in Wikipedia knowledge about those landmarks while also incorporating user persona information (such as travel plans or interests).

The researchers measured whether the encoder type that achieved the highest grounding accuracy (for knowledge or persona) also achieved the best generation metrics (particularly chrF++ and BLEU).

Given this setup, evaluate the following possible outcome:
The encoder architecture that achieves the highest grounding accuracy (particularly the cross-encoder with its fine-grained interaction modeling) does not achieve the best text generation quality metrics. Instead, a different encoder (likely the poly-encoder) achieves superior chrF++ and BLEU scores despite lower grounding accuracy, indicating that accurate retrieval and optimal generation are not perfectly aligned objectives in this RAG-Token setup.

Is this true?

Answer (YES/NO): YES